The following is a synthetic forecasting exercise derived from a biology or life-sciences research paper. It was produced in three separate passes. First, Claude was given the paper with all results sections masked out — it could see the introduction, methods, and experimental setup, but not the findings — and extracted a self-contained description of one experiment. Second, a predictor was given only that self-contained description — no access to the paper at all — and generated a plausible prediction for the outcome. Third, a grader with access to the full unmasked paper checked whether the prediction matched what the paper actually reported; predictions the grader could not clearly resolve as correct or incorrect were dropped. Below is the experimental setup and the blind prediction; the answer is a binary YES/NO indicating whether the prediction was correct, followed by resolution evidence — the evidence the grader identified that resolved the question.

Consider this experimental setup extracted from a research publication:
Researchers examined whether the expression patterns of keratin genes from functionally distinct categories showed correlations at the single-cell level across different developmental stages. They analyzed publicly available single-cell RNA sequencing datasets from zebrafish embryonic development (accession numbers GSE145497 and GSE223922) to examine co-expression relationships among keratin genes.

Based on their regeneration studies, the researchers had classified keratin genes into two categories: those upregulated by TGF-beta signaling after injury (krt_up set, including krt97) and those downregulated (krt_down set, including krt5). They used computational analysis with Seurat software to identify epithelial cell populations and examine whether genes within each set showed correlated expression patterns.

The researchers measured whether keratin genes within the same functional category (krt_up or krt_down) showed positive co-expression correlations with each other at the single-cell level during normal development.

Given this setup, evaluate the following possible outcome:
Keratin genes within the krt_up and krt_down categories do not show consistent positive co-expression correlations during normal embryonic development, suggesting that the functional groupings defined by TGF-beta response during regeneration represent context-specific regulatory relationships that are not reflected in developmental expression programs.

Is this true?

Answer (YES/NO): NO